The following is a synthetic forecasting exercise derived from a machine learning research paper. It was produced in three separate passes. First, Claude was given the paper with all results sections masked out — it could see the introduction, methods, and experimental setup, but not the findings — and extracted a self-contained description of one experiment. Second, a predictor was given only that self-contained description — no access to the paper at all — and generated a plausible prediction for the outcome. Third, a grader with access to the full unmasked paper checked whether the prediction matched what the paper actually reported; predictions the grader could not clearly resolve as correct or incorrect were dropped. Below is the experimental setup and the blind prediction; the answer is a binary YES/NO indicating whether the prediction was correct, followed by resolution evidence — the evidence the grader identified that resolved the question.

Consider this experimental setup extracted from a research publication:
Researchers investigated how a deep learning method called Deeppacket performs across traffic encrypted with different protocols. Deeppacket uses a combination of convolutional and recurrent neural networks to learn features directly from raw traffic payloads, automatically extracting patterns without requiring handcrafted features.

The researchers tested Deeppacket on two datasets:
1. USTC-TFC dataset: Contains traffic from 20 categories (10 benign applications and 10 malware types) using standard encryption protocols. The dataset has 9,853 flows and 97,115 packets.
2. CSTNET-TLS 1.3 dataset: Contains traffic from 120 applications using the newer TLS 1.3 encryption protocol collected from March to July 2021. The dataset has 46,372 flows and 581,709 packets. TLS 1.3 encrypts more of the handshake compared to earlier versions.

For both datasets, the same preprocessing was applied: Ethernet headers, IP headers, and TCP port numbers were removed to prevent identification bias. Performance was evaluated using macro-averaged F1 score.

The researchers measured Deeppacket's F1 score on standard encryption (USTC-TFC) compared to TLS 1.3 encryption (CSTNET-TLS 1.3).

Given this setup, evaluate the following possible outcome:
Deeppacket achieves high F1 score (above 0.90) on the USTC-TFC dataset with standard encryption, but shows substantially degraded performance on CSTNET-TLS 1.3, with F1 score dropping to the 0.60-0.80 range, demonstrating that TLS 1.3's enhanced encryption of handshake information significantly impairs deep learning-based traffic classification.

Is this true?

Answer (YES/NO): NO